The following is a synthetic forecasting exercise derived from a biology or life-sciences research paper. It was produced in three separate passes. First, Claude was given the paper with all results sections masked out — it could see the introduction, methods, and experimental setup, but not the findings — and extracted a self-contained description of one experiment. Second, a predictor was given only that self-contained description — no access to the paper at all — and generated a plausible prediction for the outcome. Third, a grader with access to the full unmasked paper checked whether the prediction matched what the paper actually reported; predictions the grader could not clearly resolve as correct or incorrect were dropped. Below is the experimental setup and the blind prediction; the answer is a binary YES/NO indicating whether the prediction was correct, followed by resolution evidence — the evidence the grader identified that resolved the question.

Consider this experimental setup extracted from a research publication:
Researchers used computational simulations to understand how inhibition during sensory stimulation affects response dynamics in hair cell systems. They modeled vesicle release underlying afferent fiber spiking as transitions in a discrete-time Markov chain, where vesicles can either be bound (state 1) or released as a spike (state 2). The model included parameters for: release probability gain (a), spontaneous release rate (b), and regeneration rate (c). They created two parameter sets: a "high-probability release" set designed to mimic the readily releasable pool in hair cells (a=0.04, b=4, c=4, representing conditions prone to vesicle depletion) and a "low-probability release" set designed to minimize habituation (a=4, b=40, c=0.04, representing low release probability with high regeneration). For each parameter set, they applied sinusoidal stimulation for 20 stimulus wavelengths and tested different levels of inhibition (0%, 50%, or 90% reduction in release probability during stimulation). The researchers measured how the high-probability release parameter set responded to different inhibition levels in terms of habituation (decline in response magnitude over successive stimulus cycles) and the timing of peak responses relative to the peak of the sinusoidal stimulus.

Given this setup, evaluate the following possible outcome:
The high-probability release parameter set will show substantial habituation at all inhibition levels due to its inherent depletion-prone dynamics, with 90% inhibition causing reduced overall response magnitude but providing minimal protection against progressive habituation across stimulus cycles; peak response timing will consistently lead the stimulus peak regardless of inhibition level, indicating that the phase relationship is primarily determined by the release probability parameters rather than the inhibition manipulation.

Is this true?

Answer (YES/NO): NO